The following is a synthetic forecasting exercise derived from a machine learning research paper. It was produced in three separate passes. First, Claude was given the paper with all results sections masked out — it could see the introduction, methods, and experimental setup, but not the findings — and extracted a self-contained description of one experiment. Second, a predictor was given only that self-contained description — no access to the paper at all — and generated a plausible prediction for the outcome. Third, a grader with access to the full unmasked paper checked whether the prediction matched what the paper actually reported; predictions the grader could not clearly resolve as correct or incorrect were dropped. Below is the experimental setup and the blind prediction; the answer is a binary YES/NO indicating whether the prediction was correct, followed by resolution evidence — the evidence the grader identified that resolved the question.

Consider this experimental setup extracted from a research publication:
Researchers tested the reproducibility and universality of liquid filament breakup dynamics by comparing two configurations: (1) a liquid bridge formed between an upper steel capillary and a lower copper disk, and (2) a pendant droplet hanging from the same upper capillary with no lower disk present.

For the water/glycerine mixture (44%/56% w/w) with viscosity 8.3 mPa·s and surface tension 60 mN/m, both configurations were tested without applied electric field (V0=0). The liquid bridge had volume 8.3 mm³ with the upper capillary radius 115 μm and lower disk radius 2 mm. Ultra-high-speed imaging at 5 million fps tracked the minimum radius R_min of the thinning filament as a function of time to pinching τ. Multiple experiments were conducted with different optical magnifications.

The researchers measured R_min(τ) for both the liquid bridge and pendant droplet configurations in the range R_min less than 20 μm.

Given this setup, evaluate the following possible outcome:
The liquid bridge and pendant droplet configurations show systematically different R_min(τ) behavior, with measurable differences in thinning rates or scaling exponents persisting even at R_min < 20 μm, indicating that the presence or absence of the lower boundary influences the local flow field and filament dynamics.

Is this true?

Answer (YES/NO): NO